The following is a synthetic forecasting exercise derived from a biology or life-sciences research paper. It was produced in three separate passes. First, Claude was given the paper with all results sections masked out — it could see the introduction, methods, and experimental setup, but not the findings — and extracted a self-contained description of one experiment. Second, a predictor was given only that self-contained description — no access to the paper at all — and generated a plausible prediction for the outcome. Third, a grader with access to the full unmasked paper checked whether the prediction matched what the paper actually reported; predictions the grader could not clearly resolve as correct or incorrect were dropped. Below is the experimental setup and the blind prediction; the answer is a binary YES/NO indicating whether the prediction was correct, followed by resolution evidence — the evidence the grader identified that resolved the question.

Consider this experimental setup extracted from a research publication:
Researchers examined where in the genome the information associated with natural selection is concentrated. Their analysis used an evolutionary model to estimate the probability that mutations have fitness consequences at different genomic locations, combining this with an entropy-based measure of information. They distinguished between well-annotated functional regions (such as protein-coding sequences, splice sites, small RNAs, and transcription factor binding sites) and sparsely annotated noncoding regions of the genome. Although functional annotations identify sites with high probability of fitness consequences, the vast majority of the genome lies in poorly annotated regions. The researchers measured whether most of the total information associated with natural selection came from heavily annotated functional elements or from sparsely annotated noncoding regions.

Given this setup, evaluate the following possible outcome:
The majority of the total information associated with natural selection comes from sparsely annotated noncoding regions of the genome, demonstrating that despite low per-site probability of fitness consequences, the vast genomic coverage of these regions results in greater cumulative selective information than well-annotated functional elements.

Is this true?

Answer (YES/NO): YES